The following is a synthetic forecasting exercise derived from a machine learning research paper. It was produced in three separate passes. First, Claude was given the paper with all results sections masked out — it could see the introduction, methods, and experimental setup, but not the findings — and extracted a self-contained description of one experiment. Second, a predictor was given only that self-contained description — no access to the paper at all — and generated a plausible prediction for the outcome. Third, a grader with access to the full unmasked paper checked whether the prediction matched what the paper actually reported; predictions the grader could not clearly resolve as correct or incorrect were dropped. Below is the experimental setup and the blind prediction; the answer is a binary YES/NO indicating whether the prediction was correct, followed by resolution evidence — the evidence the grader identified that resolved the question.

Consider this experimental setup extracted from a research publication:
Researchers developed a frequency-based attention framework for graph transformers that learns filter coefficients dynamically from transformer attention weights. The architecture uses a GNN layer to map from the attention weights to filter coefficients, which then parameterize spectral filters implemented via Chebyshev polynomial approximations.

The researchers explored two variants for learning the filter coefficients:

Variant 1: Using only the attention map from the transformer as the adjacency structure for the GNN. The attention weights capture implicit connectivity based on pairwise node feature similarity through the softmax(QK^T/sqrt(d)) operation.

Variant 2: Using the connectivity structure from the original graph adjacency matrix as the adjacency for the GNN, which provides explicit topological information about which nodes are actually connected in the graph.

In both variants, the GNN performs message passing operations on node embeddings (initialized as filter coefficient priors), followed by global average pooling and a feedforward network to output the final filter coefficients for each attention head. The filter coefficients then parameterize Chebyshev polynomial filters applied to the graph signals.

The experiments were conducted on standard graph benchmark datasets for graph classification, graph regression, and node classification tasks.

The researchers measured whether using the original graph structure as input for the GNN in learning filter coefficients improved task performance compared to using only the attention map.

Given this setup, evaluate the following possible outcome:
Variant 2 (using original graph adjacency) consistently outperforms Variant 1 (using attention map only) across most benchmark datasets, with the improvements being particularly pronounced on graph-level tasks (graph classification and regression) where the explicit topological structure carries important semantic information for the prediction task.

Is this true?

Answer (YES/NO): NO